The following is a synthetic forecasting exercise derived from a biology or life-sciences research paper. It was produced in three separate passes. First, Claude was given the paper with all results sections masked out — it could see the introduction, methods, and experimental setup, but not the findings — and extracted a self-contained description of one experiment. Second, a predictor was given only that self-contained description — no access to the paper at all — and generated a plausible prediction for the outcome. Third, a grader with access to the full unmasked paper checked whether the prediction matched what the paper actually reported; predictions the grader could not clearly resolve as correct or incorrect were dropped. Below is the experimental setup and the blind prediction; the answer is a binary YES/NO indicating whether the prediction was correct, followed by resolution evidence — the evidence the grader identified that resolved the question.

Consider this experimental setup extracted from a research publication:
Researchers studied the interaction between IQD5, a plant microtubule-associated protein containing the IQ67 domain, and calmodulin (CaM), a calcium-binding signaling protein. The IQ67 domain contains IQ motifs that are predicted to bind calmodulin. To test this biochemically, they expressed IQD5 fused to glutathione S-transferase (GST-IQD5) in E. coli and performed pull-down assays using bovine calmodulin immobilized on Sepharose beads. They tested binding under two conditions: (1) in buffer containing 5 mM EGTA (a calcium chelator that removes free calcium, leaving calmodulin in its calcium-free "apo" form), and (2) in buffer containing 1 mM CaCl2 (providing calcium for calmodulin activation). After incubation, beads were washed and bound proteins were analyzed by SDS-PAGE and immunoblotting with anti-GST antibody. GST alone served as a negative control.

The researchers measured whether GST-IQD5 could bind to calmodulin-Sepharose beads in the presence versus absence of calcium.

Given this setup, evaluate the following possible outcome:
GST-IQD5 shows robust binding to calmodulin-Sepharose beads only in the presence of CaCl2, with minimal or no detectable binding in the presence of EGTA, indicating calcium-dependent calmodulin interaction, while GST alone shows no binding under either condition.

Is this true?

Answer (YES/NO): NO